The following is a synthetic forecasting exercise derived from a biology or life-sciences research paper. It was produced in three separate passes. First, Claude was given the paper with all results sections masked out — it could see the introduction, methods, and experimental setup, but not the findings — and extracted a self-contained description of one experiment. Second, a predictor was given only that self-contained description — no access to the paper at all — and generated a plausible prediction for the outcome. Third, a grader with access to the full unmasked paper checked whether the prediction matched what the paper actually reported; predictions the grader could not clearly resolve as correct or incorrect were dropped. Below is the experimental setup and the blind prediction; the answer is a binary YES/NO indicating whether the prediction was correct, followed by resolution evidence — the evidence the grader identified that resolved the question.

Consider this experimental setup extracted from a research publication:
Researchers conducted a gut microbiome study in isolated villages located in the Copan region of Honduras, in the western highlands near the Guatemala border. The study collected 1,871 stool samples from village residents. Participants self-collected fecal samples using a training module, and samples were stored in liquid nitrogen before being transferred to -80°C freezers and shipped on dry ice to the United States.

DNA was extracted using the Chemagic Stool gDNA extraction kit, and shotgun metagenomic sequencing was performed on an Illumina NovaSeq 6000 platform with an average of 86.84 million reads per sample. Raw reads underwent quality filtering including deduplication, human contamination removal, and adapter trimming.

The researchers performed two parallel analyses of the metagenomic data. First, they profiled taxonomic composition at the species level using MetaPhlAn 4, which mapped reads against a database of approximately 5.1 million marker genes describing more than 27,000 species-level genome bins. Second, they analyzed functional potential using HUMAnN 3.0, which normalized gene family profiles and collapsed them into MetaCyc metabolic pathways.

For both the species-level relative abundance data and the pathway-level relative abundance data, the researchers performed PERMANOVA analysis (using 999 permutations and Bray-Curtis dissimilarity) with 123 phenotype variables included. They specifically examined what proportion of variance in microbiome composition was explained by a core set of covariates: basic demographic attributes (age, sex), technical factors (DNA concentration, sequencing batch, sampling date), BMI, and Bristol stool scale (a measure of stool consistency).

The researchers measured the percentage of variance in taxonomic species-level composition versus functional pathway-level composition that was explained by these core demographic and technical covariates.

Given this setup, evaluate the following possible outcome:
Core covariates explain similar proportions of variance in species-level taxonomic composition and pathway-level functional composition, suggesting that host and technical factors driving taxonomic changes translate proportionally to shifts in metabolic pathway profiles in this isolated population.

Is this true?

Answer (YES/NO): NO